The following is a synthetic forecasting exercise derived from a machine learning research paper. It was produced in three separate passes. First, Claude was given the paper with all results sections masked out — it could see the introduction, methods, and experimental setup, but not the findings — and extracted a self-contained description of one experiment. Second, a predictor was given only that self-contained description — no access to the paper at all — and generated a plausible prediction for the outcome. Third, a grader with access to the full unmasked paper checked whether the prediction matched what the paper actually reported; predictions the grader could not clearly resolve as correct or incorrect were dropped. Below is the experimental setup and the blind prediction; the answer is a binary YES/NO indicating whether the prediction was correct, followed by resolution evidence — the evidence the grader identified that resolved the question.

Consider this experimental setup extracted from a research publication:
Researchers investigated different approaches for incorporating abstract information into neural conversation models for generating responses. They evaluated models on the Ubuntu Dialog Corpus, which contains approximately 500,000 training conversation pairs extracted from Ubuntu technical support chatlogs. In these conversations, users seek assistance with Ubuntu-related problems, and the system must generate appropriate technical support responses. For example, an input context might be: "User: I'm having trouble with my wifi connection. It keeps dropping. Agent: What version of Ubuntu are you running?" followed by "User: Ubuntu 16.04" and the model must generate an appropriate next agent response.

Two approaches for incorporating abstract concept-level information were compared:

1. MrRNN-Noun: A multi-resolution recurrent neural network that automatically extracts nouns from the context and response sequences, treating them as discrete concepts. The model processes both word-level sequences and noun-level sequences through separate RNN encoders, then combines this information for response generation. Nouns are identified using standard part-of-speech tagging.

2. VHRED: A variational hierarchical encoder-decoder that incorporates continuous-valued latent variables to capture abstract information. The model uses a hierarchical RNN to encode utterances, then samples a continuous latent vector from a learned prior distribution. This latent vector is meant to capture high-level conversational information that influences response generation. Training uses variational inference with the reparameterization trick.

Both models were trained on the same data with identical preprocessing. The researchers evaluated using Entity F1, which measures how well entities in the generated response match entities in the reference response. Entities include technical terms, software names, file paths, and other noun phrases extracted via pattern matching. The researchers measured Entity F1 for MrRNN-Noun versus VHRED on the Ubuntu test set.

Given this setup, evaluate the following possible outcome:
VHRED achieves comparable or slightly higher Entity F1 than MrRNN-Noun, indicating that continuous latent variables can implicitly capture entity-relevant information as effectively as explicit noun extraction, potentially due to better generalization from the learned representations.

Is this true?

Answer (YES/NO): NO